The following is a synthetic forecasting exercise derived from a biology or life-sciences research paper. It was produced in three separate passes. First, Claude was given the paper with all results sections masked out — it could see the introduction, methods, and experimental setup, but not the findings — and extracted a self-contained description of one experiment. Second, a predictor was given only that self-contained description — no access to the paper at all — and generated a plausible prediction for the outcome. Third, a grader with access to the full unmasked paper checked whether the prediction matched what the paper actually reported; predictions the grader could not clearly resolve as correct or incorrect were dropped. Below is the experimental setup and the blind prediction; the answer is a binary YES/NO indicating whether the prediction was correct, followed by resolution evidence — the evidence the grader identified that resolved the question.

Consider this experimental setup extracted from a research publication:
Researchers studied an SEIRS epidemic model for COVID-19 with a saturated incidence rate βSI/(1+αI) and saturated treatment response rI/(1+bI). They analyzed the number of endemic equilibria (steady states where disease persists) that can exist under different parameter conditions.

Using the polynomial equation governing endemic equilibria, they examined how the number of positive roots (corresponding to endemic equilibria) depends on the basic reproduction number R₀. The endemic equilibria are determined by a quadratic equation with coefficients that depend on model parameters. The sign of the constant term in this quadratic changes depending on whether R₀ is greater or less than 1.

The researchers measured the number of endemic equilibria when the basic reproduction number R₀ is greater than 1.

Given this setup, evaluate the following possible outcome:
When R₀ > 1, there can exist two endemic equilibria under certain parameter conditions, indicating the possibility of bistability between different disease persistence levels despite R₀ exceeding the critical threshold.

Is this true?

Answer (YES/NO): NO